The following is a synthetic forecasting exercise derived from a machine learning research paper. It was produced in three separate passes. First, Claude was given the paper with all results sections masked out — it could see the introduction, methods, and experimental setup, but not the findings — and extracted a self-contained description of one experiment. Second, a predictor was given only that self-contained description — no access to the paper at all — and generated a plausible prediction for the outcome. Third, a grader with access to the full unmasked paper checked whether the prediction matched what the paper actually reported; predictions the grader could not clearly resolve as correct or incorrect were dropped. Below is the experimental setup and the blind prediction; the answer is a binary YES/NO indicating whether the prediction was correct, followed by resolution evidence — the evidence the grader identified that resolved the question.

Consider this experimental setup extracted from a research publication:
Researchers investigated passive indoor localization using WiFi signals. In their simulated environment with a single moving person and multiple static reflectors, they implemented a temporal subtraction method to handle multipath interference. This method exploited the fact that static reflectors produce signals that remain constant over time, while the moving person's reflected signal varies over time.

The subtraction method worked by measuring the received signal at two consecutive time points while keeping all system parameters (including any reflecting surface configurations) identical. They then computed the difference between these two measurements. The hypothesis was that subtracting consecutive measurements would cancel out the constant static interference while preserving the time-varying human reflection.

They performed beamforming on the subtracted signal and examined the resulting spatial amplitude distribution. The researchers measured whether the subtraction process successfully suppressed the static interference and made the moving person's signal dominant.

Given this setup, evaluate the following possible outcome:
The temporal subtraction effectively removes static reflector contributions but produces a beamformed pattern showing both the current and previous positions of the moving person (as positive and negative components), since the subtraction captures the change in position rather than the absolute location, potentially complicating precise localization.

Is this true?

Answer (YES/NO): NO